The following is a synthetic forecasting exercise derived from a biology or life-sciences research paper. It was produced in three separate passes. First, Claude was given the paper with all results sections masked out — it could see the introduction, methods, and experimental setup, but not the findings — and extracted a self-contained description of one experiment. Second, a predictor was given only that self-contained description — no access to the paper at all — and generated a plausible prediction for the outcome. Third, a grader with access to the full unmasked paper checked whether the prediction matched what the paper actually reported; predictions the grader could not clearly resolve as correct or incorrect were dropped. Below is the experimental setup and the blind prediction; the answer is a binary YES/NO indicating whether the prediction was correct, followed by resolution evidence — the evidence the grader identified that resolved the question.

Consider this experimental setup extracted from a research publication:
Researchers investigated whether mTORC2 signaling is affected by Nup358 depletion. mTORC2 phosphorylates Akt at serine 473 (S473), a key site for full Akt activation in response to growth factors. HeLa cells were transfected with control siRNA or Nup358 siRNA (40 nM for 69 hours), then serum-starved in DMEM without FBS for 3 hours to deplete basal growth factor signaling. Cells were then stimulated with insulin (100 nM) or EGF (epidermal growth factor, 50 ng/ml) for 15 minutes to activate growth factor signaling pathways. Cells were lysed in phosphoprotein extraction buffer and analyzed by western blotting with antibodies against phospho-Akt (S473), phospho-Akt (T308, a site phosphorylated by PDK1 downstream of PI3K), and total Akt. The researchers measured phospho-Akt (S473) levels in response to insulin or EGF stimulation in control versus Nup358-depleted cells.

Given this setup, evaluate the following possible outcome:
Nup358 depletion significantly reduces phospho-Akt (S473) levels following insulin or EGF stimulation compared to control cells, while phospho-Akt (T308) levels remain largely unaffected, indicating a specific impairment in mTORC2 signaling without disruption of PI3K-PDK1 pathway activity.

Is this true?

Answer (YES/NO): NO